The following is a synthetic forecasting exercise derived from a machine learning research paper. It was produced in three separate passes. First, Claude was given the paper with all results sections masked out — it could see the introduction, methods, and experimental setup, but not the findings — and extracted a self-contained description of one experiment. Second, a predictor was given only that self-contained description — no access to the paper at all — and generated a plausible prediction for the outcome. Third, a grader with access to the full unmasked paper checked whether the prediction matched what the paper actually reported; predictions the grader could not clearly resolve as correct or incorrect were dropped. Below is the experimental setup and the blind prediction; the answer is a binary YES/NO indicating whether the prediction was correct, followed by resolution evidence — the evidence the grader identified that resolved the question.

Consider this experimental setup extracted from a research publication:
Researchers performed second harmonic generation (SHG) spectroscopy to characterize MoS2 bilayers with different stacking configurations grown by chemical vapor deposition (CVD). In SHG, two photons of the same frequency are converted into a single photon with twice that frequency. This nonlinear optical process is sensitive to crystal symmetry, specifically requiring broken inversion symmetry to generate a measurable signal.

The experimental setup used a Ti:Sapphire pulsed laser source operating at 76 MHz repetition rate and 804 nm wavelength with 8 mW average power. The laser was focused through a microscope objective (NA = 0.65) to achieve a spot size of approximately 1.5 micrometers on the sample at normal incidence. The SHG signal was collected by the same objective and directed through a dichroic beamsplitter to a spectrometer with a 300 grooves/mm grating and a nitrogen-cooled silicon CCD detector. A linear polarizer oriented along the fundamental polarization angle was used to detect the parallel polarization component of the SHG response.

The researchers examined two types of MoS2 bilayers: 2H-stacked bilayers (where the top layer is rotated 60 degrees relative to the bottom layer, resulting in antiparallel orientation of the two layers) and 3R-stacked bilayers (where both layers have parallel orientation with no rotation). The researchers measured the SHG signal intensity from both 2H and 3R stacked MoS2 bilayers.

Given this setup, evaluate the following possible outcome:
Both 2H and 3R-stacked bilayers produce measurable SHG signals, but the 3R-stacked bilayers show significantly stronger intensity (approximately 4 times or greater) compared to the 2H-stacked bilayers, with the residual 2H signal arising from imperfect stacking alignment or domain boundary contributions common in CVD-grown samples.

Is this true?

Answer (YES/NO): NO